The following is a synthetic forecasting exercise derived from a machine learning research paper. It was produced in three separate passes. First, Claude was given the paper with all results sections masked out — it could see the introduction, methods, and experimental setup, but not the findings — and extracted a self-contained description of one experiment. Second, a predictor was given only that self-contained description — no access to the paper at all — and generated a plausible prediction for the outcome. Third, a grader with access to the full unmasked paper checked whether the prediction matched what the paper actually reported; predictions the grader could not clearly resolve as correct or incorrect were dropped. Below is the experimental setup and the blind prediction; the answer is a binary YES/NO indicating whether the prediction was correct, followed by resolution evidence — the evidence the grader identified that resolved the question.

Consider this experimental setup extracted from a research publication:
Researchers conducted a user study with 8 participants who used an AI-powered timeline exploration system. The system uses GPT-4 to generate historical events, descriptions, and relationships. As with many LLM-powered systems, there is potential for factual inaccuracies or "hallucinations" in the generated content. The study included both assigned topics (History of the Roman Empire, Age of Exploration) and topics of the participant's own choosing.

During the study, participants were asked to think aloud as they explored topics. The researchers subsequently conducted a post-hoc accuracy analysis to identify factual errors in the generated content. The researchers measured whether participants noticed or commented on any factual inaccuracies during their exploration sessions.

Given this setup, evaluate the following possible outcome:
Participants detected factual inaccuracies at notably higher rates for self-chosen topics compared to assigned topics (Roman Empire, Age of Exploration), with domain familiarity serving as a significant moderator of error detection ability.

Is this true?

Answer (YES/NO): NO